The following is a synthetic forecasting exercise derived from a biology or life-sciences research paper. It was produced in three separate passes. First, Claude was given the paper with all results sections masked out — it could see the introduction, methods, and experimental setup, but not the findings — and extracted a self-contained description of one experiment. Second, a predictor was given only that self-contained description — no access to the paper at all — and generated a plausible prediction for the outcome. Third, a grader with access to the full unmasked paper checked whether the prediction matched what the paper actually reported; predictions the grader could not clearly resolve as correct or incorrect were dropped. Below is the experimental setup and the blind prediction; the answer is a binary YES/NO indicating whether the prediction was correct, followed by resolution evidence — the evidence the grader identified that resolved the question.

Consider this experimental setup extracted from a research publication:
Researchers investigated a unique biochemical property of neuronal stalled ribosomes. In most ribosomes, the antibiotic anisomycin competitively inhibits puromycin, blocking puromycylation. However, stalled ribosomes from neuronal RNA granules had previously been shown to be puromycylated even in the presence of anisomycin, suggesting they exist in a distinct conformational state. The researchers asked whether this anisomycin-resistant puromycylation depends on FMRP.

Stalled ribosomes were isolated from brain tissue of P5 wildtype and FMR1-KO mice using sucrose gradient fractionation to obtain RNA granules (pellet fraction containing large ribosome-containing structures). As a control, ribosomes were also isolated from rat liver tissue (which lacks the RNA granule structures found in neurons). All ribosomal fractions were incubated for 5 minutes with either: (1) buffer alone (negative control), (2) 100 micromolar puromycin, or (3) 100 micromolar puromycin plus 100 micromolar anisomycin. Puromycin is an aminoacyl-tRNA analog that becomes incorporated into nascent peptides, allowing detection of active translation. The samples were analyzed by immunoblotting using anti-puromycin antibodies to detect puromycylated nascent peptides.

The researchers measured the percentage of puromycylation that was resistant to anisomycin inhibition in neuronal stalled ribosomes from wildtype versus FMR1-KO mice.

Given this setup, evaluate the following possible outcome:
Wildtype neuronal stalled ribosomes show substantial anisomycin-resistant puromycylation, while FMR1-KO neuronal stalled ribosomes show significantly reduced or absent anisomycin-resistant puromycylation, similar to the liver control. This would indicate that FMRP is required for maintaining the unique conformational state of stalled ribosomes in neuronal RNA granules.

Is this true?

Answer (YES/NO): NO